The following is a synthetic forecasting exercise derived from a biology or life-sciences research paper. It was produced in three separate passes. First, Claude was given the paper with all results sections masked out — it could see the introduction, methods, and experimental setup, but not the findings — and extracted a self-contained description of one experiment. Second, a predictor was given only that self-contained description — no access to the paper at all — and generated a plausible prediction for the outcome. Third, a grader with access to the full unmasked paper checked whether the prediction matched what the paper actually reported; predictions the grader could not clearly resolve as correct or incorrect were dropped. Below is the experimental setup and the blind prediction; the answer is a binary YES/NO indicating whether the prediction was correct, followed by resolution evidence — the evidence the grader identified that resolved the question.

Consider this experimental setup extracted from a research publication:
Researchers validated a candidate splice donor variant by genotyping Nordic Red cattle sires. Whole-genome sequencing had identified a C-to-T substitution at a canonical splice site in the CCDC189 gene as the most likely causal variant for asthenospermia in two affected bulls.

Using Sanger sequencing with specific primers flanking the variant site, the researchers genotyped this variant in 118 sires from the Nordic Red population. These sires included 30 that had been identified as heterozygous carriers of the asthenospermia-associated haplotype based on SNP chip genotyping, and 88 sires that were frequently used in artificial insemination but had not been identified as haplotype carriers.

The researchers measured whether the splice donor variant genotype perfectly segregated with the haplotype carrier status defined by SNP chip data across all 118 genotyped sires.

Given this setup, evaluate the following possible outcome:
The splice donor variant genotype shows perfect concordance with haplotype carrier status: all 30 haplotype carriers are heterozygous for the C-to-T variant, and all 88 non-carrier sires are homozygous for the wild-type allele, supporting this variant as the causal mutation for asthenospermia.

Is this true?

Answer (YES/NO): YES